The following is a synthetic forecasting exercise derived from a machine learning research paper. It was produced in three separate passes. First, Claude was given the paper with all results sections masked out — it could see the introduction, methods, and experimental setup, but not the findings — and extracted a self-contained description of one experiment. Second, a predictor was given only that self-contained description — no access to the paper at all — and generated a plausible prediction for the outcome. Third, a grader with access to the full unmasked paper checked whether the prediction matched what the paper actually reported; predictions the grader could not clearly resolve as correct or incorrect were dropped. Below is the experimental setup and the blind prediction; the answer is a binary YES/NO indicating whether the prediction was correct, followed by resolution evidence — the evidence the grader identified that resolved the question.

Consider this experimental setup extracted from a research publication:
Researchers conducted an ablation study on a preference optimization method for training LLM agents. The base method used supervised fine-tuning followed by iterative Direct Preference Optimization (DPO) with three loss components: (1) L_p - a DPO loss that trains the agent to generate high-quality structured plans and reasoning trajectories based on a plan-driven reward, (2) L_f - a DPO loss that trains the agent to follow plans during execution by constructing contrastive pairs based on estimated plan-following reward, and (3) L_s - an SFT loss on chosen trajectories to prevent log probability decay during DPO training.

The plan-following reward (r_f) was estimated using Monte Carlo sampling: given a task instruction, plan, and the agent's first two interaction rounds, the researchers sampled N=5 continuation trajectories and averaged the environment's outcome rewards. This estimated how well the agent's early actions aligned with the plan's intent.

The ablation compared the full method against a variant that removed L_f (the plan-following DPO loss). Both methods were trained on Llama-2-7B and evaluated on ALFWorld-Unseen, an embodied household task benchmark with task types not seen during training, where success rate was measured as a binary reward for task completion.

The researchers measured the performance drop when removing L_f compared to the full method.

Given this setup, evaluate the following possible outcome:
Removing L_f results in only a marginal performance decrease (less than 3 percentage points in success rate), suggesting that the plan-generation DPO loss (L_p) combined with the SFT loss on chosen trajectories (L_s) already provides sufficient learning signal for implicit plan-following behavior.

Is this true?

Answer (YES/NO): YES